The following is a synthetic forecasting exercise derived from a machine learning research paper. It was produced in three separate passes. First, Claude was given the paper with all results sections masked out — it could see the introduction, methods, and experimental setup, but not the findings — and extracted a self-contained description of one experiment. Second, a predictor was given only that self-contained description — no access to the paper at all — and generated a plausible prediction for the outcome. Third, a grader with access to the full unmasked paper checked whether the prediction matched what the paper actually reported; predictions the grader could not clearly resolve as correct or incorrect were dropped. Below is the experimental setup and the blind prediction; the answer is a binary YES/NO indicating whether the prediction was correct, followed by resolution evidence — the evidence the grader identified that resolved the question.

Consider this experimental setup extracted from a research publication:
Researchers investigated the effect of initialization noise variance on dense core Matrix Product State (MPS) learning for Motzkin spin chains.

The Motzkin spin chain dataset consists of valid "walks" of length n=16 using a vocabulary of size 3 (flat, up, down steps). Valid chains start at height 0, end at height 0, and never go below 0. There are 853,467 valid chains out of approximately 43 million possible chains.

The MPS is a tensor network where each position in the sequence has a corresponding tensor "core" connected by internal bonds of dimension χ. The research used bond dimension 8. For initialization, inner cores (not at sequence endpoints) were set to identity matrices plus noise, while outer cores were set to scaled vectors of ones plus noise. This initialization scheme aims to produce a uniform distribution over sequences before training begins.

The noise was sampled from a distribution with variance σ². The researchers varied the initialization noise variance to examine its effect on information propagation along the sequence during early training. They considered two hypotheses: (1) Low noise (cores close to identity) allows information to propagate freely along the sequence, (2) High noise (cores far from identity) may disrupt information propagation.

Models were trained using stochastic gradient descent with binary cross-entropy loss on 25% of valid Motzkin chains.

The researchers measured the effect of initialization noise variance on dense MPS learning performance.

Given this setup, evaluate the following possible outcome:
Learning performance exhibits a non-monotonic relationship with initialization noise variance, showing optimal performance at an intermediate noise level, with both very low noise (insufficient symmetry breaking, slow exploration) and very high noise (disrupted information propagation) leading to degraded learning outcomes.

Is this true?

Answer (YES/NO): NO